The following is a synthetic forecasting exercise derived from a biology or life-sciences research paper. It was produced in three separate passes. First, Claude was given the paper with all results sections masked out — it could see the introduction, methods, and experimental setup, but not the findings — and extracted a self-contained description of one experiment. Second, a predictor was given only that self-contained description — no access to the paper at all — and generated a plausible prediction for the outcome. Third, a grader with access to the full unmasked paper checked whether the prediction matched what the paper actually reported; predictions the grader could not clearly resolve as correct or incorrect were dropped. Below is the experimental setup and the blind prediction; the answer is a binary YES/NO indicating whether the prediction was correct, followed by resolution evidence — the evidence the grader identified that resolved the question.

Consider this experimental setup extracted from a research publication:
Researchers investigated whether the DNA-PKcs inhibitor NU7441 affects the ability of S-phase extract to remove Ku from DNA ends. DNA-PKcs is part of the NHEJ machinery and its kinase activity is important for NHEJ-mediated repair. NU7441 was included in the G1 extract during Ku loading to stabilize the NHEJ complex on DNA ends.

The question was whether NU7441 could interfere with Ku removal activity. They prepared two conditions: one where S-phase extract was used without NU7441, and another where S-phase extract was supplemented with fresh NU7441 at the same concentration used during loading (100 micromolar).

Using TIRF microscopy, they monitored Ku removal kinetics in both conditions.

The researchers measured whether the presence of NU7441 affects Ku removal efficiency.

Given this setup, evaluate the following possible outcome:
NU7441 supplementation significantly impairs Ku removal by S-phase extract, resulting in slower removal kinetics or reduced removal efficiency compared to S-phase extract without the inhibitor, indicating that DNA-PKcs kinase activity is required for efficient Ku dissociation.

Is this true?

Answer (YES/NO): NO